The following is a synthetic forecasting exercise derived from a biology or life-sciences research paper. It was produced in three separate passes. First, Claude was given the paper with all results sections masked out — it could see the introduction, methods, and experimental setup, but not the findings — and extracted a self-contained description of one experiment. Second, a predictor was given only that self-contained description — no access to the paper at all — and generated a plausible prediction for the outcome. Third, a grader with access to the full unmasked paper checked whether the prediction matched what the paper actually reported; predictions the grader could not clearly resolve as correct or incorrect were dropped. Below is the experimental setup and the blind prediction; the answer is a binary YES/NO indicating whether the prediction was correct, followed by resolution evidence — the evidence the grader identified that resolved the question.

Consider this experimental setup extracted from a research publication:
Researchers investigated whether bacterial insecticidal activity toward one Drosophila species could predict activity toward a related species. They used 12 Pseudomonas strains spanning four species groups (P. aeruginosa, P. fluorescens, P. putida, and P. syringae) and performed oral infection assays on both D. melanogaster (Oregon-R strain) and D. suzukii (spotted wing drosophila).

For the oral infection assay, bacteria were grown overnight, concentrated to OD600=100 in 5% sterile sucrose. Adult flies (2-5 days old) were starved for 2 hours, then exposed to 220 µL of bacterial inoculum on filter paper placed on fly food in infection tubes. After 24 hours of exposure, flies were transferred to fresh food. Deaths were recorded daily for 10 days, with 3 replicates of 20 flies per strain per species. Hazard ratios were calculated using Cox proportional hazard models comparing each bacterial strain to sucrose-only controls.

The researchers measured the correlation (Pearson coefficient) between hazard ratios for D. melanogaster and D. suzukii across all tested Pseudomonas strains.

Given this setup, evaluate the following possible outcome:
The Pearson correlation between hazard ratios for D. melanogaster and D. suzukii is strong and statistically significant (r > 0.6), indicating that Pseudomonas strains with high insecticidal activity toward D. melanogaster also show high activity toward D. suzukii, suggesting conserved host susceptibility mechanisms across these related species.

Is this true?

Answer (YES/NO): NO